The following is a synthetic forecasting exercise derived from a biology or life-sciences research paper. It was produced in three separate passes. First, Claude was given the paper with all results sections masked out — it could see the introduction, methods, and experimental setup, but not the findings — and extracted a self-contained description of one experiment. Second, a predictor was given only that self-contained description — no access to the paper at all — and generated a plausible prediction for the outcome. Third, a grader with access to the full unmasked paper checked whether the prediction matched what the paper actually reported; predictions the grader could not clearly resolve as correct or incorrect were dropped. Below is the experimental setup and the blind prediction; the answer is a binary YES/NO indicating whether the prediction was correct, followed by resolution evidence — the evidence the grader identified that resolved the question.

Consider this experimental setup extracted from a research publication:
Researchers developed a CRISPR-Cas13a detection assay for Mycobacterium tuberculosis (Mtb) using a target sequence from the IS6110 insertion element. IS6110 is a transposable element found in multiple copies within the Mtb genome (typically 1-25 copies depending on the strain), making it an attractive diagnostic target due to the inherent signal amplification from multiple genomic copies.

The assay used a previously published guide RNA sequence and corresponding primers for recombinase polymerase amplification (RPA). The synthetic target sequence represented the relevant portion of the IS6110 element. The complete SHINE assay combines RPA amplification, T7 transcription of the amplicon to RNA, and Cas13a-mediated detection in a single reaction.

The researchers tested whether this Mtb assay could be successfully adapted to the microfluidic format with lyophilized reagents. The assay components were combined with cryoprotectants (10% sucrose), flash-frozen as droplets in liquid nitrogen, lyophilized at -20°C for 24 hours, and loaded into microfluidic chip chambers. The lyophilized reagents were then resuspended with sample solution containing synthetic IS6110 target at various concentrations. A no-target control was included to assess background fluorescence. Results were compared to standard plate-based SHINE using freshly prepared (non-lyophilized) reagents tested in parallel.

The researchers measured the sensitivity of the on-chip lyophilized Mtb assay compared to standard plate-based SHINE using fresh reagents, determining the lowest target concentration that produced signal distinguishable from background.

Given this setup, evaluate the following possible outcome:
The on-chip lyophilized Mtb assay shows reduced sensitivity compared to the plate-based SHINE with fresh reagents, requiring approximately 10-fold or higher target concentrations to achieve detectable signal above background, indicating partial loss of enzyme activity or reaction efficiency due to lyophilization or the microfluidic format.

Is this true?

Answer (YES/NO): NO